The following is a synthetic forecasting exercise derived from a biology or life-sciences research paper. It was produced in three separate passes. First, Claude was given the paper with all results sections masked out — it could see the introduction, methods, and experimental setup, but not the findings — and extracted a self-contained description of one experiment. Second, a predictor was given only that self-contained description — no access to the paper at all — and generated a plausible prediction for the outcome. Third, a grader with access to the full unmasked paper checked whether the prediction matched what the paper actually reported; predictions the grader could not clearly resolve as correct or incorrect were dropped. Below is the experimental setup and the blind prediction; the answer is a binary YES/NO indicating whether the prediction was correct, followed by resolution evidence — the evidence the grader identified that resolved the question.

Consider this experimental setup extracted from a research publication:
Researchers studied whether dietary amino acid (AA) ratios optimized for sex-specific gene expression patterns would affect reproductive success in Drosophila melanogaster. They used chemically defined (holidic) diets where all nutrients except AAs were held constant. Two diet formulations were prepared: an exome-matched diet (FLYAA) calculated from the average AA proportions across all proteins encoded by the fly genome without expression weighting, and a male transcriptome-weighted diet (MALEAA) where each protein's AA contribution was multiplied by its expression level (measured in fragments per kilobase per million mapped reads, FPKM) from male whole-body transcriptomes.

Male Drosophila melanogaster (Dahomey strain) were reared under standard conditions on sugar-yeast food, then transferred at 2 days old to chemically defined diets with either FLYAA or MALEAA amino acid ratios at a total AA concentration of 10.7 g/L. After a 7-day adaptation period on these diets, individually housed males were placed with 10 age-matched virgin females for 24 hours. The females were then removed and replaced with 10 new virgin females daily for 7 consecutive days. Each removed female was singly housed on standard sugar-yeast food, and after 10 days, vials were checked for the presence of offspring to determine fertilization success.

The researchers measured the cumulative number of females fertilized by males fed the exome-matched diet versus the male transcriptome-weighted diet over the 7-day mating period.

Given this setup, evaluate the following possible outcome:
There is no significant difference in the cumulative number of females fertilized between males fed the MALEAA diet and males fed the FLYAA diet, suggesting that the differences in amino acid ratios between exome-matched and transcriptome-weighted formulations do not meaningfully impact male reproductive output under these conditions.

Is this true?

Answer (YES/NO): YES